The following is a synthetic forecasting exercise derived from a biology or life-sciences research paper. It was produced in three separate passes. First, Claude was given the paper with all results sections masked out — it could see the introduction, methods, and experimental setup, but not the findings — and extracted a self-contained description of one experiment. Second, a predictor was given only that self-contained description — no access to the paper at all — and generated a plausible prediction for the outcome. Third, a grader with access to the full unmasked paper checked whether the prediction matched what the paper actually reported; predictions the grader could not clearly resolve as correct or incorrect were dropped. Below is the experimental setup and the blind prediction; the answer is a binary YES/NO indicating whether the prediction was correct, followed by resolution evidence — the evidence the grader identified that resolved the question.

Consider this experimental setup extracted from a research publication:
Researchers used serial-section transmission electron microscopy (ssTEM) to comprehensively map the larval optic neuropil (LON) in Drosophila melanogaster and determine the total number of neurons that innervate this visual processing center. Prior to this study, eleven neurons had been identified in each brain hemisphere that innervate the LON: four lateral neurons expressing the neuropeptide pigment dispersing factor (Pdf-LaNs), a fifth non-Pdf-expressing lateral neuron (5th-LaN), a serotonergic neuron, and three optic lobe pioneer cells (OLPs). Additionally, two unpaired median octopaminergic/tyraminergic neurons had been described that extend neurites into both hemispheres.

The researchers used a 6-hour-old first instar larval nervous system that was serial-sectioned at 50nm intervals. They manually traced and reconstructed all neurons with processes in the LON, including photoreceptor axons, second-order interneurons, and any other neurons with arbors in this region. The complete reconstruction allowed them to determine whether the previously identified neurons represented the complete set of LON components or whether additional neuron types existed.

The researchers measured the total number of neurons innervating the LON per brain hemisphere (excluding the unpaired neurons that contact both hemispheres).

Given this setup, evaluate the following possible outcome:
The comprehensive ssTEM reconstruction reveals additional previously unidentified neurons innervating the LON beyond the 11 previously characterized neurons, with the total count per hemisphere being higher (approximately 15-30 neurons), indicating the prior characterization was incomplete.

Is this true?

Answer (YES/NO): NO